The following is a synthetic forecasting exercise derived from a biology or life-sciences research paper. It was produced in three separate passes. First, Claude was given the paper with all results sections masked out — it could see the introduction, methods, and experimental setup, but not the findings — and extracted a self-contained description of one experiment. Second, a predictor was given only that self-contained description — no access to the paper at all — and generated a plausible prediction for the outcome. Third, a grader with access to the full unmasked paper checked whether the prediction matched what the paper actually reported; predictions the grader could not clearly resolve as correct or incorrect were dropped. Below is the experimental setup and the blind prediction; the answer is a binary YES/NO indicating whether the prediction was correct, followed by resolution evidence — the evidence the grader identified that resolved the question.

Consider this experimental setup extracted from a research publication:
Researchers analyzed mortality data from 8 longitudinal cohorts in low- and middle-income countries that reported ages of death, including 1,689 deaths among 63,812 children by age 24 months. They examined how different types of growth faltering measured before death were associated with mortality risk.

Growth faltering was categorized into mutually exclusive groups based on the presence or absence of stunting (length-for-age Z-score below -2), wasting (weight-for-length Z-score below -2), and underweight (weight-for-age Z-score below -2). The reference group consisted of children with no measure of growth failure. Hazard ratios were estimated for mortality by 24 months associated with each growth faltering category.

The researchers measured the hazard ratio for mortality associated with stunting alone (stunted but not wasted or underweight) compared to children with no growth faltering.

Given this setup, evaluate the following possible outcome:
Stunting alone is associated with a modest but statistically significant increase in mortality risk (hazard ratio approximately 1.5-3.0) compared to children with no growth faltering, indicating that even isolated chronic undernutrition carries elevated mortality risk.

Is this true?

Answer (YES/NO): NO